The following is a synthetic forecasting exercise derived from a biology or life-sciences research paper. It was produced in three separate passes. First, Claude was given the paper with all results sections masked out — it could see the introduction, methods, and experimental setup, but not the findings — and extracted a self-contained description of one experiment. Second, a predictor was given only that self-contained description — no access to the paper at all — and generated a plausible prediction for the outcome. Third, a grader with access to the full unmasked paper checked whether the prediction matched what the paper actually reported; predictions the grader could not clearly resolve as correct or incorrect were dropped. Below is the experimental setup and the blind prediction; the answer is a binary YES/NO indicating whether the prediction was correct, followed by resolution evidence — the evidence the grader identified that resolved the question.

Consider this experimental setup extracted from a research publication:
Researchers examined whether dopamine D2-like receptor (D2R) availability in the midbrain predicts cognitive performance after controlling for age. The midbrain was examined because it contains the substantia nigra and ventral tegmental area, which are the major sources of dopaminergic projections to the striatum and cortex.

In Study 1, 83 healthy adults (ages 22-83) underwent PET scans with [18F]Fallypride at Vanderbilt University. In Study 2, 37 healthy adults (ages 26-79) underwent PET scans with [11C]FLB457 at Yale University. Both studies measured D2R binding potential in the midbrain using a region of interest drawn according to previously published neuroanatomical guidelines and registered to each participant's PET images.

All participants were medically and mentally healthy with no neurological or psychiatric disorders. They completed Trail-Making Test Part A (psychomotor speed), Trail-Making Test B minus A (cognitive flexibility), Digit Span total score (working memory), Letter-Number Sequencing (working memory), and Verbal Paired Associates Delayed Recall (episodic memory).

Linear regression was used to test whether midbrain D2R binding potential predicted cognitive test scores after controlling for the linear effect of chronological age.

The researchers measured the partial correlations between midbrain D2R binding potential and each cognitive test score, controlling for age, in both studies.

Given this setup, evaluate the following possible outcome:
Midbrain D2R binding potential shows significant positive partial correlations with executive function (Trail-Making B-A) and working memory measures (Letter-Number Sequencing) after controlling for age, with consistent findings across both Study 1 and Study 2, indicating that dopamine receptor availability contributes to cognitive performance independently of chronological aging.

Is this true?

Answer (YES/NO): NO